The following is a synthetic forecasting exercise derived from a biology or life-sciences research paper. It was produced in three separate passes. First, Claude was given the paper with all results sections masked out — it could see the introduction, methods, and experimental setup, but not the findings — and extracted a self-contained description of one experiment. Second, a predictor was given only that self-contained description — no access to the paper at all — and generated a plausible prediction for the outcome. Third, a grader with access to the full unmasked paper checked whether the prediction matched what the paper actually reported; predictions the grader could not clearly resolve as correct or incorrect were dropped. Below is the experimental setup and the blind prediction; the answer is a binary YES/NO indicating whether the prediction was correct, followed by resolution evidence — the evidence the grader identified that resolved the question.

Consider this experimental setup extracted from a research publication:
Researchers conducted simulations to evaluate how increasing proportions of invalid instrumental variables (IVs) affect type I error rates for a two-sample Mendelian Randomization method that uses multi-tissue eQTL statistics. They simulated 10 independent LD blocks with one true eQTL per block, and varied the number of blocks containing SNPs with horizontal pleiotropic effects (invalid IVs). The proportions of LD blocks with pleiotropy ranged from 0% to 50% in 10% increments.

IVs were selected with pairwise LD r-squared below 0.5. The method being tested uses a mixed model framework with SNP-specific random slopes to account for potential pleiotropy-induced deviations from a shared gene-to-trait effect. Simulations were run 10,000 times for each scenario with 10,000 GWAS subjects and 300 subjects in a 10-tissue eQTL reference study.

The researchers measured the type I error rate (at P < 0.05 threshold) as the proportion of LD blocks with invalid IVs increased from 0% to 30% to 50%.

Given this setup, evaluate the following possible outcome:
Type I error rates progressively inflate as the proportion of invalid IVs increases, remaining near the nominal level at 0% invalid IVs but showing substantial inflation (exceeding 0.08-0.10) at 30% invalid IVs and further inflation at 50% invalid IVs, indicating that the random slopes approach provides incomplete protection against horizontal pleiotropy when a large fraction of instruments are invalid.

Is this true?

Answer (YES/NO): NO